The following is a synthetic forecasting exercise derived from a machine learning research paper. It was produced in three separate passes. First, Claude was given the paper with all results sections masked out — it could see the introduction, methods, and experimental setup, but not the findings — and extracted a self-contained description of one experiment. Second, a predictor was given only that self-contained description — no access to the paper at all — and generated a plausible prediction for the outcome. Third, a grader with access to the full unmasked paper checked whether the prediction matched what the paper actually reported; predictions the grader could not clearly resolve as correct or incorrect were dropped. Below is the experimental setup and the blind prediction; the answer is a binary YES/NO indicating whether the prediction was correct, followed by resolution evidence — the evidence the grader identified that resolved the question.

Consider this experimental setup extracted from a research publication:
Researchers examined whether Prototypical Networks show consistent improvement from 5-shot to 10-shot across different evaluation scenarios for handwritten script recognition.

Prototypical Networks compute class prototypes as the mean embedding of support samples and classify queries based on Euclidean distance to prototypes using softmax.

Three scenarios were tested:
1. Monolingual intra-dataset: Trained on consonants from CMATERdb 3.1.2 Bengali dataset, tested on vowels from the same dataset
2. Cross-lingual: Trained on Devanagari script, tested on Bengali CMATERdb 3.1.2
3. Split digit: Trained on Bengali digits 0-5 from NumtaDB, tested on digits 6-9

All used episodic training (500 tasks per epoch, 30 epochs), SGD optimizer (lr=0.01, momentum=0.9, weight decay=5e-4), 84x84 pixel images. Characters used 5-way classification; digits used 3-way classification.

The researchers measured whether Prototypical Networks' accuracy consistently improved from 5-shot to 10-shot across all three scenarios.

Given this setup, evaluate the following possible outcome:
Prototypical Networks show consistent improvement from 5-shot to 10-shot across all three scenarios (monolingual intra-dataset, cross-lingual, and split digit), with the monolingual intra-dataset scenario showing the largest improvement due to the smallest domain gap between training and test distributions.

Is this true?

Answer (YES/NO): NO